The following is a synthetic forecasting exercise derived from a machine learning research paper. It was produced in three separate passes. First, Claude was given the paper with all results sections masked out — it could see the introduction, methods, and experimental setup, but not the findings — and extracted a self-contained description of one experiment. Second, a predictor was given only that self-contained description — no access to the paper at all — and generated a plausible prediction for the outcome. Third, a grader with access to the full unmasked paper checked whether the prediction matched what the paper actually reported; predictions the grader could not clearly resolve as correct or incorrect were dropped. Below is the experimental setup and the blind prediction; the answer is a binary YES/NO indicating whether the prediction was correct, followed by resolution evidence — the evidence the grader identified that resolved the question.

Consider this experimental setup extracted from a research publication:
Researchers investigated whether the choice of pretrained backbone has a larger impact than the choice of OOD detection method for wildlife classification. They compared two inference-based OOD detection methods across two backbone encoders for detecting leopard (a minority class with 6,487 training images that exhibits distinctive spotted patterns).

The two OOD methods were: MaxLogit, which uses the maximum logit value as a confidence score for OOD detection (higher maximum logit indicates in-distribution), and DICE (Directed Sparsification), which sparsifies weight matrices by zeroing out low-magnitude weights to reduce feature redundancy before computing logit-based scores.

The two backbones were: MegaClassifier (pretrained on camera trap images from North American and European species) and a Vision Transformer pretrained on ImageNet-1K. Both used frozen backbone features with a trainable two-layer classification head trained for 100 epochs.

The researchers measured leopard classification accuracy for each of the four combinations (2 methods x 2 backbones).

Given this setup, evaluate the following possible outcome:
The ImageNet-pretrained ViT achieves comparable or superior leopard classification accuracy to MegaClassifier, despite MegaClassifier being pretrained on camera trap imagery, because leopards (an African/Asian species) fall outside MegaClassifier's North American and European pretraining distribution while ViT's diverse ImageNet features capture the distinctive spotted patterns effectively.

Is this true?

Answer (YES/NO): YES